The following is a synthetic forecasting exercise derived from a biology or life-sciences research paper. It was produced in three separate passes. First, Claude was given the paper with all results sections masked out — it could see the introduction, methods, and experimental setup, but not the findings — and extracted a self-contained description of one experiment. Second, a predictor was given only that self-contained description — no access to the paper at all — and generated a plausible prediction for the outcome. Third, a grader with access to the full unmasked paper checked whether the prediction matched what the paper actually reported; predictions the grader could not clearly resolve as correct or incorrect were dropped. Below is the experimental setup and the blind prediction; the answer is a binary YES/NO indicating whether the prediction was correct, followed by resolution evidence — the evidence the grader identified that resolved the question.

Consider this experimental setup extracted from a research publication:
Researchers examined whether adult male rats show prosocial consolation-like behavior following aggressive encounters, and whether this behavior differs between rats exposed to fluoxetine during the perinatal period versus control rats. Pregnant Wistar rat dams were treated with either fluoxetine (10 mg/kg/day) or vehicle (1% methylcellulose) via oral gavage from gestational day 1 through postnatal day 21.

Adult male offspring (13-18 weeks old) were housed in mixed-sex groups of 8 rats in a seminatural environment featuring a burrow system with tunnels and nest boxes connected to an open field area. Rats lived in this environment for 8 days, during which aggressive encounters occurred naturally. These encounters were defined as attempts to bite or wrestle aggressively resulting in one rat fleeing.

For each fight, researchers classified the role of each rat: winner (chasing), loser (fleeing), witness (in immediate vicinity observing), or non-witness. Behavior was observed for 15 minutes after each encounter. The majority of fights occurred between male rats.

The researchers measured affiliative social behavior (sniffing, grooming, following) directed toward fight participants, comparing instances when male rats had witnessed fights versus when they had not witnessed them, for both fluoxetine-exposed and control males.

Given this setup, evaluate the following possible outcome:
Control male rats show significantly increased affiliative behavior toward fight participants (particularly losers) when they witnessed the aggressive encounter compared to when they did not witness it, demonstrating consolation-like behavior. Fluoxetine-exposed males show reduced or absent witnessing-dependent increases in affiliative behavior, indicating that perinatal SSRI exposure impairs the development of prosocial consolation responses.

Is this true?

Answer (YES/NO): NO